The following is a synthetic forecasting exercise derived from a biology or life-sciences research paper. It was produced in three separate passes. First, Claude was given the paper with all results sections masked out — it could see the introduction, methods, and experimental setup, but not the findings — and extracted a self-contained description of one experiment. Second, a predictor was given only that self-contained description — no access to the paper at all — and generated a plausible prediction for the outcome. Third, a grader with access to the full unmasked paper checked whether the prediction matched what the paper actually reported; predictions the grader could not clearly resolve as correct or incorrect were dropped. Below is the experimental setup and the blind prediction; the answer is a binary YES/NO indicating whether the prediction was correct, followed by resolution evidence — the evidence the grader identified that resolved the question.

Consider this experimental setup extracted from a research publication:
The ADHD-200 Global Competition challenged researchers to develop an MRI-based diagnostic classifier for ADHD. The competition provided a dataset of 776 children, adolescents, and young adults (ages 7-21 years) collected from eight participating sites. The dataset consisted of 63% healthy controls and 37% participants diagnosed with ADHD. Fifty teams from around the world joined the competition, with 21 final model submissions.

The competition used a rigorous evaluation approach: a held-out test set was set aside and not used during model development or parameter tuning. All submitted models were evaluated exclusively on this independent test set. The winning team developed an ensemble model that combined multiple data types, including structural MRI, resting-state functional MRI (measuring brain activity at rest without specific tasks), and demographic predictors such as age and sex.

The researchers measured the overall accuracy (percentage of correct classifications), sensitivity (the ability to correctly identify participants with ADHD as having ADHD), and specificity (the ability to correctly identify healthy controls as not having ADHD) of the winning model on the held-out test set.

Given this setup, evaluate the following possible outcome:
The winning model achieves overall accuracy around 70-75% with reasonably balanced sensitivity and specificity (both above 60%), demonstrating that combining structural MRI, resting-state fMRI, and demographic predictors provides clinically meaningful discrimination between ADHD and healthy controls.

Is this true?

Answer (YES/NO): NO